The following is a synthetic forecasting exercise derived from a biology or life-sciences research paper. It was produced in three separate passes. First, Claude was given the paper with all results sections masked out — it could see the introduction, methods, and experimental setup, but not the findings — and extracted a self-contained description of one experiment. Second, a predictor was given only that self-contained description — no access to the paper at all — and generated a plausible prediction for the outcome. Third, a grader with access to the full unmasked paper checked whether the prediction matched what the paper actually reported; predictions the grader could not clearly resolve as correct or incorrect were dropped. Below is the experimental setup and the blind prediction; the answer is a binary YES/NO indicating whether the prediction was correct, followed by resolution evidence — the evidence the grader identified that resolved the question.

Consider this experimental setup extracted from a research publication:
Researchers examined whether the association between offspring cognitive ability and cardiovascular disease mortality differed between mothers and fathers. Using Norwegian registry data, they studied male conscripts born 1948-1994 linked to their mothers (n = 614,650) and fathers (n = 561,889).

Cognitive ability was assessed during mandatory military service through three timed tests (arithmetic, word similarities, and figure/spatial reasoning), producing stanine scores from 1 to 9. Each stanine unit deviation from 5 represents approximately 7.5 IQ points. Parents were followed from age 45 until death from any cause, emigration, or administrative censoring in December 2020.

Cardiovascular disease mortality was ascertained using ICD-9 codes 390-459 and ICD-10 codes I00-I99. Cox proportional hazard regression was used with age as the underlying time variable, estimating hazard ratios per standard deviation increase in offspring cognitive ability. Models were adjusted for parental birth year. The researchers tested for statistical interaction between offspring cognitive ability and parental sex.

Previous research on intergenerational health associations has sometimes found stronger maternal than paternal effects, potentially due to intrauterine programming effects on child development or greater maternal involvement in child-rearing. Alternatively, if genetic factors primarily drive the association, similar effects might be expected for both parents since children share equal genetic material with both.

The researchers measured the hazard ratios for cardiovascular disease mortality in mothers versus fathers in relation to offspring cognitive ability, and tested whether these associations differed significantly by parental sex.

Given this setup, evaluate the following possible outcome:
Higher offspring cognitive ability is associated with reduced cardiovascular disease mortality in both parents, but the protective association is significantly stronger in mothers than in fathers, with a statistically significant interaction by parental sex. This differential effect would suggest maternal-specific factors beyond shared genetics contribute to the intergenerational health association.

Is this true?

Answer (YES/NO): YES